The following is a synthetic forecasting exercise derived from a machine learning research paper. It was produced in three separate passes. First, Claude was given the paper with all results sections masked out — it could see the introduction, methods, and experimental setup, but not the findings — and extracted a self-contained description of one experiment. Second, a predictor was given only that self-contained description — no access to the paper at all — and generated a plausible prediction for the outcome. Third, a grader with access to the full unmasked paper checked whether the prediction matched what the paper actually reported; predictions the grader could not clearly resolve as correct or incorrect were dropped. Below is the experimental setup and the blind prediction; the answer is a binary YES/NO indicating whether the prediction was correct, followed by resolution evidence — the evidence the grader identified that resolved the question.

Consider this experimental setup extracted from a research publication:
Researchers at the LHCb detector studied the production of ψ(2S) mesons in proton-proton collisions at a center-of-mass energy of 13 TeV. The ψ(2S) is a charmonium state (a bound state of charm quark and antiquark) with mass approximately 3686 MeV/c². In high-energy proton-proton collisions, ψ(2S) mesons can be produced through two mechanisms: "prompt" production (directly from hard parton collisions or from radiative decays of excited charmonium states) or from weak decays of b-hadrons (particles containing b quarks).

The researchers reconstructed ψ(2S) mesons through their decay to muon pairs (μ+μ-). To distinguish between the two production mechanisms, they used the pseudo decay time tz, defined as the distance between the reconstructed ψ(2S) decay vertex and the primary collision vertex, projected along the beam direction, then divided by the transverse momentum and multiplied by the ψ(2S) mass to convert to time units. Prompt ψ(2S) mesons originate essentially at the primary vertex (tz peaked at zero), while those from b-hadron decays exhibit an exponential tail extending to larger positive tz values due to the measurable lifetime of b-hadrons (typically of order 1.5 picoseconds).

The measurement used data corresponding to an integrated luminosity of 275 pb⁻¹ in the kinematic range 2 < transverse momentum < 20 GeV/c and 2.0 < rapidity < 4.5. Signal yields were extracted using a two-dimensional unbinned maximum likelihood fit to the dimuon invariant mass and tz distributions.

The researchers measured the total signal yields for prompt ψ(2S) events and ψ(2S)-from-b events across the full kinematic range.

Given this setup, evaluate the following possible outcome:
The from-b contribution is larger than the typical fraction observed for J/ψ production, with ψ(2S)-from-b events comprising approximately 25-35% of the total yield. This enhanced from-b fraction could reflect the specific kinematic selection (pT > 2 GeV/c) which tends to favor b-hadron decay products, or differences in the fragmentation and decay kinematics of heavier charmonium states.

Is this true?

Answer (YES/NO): NO